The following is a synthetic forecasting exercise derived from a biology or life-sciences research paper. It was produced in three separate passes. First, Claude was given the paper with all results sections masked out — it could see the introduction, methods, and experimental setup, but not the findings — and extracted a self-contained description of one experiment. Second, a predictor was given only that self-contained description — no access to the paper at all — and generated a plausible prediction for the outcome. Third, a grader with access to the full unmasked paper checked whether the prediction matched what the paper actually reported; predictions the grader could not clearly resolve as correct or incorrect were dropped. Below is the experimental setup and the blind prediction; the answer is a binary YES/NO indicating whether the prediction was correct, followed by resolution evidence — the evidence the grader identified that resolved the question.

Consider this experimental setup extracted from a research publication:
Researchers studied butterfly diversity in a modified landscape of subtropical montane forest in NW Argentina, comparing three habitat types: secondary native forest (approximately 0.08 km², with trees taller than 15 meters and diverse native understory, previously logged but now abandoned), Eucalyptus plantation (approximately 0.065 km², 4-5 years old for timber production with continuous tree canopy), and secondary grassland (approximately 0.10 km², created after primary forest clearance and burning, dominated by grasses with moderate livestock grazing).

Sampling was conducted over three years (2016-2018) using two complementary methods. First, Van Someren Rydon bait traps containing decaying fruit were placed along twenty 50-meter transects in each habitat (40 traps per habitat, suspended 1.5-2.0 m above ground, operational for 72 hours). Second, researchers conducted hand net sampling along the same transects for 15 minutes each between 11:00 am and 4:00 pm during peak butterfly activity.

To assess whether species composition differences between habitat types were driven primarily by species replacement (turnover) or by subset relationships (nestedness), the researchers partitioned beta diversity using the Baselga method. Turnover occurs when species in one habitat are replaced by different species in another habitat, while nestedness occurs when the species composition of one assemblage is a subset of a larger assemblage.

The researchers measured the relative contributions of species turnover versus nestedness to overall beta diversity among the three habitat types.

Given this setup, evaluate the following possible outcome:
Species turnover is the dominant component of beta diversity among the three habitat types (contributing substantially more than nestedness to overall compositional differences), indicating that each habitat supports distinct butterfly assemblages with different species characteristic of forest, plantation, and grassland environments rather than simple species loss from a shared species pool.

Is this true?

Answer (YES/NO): NO